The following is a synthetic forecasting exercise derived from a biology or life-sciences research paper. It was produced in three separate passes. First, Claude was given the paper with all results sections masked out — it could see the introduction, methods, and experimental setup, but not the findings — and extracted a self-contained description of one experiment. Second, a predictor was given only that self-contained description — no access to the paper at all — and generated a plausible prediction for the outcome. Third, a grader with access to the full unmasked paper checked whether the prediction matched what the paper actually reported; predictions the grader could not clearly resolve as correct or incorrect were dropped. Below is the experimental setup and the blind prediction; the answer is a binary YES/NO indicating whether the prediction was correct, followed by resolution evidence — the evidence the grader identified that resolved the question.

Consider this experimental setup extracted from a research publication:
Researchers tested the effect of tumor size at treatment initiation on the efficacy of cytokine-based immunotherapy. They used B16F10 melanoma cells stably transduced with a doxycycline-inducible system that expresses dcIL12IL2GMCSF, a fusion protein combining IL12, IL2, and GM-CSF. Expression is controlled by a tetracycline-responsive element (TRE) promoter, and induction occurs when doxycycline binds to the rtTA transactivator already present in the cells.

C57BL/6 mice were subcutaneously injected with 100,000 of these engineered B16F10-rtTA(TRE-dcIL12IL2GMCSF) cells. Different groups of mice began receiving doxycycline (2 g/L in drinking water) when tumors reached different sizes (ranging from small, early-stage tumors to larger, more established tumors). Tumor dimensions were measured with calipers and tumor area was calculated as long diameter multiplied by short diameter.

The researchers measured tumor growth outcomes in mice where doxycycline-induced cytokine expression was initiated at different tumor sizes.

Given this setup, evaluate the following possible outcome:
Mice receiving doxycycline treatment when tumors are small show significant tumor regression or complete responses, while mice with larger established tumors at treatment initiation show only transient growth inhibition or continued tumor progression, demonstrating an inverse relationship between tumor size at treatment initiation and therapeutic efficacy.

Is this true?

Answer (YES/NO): NO